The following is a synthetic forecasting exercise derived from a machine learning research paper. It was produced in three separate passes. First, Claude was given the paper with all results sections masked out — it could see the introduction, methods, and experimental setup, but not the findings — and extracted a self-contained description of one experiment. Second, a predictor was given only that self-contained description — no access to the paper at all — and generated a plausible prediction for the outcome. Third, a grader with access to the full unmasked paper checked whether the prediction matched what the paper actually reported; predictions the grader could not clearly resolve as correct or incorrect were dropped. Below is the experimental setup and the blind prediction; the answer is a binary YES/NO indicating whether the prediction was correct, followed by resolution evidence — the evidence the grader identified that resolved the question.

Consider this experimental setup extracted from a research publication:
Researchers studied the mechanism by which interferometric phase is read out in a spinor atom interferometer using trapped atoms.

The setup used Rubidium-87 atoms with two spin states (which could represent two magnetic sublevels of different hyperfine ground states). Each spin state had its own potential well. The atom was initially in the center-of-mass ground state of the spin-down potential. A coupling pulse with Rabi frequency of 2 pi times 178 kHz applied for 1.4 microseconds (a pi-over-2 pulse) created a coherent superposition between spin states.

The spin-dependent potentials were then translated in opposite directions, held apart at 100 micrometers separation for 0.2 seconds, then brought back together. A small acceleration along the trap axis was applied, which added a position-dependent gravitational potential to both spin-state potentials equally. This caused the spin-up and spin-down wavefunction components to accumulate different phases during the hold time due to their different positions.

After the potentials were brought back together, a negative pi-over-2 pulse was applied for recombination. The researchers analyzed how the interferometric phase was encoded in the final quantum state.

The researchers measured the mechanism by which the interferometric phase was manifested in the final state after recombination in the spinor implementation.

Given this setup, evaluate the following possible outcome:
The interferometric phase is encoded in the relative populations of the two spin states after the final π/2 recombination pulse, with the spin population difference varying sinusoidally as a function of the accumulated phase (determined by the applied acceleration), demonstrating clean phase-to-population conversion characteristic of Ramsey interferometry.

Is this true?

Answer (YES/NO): YES